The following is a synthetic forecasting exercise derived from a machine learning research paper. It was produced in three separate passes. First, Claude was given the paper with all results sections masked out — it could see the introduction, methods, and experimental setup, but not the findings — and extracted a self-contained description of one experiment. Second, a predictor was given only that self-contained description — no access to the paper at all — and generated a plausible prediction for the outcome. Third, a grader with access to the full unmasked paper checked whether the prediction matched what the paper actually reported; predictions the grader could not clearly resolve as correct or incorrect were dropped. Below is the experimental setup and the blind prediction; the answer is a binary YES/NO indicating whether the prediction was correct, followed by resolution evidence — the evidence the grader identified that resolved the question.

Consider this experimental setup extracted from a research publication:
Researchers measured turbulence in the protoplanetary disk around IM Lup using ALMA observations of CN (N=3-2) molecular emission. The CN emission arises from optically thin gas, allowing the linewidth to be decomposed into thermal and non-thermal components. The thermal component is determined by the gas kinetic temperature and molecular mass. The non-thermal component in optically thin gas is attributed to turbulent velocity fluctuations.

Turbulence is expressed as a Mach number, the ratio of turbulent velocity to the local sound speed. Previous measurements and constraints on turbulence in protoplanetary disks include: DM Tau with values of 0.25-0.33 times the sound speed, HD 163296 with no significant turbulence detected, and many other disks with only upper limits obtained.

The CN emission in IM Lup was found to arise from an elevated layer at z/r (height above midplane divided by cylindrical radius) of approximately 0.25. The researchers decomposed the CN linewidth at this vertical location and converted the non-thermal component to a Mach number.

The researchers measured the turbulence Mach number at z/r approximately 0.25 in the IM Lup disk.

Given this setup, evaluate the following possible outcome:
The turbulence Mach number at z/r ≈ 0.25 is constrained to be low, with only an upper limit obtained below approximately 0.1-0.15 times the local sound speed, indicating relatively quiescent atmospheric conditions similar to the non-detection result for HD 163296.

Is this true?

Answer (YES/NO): NO